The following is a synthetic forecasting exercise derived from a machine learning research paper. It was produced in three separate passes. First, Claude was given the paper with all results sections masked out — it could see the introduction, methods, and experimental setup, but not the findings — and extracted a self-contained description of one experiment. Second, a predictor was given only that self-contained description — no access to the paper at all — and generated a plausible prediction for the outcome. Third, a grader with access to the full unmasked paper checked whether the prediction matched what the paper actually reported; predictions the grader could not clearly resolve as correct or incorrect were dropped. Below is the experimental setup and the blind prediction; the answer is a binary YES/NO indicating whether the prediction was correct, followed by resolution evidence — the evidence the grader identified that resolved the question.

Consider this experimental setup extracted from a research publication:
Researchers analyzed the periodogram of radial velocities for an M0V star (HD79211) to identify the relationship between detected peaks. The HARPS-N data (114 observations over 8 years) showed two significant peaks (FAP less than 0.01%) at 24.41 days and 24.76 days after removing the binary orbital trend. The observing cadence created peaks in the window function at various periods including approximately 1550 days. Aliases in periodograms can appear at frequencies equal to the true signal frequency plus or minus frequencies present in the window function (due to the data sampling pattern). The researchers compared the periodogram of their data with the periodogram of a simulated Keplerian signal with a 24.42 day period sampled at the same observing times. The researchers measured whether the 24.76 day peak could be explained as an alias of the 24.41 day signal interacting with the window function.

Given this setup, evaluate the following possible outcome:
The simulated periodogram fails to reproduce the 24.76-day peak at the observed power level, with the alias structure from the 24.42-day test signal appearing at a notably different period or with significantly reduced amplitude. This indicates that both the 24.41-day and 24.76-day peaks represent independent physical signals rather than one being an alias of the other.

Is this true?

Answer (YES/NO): NO